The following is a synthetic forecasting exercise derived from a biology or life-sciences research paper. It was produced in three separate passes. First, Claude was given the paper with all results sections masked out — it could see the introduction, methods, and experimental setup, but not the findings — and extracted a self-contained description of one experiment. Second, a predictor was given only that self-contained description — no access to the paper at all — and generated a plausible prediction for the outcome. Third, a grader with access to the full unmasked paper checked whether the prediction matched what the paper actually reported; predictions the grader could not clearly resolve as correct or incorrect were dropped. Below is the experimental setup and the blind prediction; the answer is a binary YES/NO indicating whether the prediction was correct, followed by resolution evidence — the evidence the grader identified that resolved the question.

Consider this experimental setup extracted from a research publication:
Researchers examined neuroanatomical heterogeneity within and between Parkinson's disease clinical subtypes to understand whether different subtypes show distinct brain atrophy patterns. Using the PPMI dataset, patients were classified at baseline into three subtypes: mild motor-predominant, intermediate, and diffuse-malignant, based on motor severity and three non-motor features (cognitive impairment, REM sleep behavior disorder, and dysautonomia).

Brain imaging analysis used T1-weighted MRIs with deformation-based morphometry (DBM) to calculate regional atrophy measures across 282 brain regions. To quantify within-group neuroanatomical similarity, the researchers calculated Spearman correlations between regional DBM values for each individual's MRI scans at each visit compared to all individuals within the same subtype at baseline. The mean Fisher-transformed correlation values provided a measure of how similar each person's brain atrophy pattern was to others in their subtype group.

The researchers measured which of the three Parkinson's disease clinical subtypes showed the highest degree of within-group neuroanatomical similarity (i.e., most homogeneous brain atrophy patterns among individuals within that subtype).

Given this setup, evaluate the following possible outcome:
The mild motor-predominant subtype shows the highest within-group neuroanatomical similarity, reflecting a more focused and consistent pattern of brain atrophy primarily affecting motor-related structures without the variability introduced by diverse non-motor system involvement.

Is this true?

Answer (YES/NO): NO